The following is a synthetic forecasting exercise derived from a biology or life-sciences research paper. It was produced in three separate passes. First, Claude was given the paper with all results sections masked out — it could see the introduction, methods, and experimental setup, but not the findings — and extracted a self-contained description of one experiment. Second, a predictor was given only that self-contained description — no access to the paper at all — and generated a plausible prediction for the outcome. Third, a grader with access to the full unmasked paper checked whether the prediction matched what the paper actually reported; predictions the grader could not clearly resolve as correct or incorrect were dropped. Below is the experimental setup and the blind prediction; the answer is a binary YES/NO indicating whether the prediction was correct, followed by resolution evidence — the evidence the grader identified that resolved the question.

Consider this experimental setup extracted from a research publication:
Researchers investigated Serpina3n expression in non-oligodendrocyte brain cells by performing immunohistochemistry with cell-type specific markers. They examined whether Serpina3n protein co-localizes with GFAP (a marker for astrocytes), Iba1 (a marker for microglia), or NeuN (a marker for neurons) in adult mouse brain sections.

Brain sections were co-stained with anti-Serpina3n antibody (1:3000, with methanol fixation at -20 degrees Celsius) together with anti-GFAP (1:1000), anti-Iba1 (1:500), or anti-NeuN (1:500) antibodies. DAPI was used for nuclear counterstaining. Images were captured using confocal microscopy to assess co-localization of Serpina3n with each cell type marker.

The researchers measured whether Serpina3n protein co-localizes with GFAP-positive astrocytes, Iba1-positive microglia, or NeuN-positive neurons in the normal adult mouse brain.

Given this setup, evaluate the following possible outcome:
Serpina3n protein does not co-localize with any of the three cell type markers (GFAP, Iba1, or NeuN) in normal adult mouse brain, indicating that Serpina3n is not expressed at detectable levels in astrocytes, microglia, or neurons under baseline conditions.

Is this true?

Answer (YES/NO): NO